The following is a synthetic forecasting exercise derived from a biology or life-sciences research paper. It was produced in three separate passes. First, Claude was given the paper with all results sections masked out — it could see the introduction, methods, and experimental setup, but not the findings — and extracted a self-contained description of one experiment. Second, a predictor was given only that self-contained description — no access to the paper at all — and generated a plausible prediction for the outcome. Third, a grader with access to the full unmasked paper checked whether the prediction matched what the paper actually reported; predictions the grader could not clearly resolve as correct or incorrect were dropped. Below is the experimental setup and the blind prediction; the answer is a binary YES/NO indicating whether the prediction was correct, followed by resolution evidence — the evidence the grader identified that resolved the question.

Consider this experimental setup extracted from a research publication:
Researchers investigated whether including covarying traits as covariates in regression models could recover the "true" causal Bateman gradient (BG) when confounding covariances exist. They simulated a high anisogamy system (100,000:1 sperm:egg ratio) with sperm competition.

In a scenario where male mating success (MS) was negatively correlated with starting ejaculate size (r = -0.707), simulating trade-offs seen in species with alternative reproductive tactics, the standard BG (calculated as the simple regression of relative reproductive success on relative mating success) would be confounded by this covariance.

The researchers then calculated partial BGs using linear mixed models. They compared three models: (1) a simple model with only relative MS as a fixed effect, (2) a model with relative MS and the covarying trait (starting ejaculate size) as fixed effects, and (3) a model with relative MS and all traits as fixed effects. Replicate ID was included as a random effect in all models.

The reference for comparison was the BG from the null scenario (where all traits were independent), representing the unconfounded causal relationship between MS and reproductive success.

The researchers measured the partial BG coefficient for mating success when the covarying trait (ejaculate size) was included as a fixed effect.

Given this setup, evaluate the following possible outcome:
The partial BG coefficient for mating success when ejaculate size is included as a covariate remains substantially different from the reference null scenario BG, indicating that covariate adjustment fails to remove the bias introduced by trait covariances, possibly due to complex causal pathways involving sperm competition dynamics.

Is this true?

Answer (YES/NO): NO